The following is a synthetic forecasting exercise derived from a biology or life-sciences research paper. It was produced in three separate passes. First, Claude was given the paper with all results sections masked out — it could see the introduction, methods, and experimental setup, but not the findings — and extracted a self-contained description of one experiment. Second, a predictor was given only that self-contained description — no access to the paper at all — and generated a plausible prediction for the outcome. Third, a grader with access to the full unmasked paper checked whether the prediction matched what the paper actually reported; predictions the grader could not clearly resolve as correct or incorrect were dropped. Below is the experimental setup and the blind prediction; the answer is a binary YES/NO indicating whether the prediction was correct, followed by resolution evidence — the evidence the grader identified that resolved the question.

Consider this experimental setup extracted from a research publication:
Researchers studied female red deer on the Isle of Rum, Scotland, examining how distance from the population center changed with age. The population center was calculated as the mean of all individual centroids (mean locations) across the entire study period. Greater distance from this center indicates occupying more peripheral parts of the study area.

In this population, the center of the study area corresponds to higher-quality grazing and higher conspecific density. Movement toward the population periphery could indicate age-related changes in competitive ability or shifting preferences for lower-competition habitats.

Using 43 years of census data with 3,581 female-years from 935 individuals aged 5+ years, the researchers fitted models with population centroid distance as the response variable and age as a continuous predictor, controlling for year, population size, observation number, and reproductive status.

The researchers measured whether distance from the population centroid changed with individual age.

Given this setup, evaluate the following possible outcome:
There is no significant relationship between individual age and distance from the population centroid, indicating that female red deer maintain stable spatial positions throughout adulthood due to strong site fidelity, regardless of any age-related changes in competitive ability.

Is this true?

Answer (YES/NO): NO